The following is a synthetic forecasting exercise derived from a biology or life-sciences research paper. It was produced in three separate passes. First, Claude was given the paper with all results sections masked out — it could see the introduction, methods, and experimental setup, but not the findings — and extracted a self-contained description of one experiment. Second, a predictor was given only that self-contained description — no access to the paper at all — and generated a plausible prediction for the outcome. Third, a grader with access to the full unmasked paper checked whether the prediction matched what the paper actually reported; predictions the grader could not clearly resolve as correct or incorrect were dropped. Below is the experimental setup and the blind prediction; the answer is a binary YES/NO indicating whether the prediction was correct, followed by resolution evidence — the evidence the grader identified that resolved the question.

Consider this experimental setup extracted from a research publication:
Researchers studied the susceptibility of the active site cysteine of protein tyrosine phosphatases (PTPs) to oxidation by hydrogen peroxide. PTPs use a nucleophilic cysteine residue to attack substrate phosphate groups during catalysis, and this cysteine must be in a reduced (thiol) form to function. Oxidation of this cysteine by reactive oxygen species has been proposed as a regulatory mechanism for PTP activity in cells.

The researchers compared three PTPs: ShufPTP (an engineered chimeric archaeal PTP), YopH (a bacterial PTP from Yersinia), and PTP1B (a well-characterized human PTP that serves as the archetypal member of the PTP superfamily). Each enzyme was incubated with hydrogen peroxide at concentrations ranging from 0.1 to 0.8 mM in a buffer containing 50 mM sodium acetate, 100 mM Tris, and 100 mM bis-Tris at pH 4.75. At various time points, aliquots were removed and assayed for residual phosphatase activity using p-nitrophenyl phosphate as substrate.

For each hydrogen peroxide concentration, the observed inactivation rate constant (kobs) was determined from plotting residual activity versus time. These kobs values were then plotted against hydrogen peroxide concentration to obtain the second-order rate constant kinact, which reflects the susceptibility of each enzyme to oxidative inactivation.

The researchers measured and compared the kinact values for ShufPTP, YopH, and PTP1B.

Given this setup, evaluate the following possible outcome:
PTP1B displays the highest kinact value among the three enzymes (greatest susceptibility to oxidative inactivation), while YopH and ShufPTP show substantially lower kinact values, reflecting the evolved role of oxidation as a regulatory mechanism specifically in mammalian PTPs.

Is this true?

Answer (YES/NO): NO